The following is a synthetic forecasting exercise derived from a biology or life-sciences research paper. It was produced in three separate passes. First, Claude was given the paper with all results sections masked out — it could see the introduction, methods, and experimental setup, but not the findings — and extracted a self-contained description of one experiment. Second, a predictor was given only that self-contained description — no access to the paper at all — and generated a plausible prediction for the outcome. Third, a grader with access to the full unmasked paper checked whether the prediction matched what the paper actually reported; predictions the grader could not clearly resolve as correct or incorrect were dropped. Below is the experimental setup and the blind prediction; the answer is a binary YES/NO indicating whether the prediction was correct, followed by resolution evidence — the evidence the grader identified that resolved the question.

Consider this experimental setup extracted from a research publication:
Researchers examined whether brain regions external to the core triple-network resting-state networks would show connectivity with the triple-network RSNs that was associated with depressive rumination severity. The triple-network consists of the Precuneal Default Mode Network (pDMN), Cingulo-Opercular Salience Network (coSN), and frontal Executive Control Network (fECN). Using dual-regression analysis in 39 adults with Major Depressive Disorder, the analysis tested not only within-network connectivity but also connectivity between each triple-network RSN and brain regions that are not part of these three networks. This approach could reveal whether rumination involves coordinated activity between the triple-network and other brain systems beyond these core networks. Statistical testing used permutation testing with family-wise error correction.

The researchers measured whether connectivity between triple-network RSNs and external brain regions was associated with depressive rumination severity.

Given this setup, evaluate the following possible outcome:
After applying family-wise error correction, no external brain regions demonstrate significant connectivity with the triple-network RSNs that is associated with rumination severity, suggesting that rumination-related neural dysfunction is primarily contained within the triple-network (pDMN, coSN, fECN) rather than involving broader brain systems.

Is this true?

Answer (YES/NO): NO